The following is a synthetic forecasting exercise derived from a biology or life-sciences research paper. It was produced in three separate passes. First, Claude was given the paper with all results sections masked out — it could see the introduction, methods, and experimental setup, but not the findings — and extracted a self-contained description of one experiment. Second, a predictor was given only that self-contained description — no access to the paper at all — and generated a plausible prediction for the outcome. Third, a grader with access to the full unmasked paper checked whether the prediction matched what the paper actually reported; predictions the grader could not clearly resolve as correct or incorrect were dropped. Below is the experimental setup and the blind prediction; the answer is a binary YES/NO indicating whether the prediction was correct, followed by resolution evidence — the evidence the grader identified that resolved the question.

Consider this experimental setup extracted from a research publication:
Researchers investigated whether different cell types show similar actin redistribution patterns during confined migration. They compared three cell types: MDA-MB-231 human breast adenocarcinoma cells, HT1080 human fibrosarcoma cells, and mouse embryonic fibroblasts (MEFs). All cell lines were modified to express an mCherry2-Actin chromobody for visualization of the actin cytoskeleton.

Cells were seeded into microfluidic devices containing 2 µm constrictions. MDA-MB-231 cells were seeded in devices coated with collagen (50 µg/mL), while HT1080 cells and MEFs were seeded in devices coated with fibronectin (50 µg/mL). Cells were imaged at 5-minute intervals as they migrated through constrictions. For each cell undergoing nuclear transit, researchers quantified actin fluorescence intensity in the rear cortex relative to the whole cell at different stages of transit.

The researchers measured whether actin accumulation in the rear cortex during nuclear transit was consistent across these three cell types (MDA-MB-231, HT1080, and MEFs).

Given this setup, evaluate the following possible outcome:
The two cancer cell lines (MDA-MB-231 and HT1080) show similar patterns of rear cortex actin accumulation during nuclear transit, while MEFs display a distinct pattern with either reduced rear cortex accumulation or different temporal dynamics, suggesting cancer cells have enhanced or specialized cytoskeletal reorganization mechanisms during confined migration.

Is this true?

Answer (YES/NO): YES